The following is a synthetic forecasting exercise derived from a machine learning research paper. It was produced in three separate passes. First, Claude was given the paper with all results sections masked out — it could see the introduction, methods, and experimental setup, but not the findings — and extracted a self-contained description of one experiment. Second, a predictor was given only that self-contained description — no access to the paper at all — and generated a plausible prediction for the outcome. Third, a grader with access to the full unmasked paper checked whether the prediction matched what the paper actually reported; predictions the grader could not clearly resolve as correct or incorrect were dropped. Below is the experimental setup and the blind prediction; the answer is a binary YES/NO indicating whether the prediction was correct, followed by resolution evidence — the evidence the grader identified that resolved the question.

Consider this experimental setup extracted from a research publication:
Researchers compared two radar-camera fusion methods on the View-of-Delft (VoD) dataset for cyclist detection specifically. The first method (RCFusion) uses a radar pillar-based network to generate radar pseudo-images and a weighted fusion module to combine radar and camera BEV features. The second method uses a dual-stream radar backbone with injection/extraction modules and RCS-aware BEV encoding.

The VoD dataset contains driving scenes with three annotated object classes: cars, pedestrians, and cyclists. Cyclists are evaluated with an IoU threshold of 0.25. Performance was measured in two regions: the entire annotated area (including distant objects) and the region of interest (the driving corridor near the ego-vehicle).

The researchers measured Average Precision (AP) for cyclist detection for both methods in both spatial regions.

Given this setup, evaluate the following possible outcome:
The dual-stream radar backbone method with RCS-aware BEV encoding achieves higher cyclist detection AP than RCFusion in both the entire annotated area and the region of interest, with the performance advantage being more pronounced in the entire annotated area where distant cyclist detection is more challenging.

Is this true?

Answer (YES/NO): NO